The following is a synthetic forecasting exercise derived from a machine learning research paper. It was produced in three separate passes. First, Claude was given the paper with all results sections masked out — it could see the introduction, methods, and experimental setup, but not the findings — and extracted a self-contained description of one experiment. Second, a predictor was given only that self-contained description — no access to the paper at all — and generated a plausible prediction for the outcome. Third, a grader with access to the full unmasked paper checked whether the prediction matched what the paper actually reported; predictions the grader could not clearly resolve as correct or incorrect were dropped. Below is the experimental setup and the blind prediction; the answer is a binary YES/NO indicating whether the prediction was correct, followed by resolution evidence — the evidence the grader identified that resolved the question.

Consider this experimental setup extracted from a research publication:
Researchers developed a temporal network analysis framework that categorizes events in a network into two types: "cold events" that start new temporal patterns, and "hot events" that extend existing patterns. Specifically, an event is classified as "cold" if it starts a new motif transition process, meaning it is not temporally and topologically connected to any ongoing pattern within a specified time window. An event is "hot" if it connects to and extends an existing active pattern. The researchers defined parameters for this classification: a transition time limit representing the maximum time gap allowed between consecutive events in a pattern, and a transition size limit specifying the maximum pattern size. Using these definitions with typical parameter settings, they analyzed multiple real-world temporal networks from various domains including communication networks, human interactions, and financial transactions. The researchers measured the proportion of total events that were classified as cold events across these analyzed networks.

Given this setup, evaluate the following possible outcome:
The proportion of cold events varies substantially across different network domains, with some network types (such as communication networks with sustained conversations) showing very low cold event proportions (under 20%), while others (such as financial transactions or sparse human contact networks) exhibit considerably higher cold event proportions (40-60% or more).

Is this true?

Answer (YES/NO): NO